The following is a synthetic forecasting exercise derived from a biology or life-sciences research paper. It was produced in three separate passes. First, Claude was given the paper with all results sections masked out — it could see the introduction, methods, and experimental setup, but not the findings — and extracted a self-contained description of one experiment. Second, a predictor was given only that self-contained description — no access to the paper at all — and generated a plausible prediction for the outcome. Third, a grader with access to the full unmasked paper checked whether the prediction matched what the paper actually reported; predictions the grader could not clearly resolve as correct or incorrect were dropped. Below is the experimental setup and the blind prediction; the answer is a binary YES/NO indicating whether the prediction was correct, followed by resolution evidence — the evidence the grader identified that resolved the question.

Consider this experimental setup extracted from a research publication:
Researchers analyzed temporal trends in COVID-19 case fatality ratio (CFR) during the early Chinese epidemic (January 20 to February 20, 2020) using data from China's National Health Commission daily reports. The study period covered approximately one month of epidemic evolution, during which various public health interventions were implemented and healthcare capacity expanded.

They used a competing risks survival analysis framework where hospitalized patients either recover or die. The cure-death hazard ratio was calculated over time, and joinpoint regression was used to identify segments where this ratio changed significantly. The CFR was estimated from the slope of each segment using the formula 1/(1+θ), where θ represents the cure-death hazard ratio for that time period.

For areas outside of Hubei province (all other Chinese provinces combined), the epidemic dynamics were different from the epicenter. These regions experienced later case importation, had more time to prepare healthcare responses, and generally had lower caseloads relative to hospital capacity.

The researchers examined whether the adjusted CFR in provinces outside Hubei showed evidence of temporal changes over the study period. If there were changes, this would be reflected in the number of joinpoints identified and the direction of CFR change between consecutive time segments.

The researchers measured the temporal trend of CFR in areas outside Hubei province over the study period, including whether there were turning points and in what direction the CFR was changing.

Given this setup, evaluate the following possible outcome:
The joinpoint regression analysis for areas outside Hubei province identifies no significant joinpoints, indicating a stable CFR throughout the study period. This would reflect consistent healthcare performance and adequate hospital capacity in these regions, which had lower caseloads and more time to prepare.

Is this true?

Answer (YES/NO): NO